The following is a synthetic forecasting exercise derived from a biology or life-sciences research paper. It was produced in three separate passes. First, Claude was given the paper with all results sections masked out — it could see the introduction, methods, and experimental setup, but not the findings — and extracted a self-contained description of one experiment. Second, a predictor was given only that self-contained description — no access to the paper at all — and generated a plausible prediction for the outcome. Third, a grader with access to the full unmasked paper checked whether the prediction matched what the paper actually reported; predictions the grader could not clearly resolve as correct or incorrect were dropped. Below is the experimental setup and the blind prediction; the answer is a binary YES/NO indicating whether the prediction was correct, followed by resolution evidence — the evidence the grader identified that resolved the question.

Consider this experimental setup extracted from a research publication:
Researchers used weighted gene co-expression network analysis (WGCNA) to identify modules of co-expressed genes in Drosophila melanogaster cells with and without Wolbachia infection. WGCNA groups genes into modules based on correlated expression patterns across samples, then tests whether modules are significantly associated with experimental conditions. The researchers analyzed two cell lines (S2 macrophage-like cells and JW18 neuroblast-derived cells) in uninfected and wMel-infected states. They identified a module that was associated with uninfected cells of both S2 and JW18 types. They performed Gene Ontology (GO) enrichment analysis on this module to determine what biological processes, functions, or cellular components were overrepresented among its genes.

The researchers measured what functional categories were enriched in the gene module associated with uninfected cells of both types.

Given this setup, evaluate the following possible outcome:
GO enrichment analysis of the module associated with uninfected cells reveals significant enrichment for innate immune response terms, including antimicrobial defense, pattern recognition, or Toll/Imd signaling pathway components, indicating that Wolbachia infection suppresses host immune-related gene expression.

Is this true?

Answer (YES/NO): NO